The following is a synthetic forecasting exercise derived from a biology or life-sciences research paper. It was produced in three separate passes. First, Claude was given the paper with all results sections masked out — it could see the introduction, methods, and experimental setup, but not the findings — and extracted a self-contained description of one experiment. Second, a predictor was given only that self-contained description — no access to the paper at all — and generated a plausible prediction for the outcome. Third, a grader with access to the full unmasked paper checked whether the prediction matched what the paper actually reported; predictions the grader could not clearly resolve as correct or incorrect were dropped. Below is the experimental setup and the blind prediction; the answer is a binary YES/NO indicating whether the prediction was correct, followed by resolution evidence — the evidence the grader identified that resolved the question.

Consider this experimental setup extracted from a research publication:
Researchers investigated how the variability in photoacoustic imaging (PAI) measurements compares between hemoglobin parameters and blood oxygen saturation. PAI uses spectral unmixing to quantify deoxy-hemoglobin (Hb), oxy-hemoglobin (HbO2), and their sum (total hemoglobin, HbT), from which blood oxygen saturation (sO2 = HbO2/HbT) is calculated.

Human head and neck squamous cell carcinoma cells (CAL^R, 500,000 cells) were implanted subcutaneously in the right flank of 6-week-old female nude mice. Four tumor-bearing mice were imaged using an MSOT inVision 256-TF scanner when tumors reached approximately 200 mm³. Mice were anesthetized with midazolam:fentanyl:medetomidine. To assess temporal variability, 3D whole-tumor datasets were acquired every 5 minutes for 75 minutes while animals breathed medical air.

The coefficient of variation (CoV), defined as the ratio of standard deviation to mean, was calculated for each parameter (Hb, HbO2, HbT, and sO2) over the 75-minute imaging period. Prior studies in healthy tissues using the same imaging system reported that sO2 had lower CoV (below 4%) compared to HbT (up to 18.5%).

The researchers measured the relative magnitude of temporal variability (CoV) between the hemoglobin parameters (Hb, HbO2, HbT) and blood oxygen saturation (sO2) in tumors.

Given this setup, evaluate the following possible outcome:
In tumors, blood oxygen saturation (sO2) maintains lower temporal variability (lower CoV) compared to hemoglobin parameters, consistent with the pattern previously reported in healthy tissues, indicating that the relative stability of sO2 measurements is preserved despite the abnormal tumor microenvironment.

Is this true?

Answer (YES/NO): YES